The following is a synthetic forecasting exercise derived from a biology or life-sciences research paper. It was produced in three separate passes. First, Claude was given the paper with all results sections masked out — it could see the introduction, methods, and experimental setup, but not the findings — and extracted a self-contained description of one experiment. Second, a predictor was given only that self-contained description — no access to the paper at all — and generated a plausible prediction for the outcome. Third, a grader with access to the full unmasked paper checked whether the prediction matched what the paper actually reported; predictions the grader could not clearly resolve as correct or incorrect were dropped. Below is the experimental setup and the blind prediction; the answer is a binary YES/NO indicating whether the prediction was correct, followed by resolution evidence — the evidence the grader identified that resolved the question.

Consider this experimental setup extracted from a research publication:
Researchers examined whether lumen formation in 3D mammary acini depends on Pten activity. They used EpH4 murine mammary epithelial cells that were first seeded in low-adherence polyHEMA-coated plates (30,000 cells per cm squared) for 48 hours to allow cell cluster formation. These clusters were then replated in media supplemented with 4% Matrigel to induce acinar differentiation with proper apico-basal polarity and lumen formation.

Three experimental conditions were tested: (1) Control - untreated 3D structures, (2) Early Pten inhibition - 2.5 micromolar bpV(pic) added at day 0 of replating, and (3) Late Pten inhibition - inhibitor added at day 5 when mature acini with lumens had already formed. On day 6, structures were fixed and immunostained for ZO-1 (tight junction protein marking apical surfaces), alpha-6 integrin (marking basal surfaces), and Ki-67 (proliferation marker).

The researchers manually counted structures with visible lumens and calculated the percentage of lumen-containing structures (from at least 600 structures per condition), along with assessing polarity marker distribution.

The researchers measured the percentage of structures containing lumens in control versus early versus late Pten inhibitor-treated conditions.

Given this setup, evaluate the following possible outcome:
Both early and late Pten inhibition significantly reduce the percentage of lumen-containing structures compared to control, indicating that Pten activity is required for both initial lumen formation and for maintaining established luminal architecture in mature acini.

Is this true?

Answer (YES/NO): YES